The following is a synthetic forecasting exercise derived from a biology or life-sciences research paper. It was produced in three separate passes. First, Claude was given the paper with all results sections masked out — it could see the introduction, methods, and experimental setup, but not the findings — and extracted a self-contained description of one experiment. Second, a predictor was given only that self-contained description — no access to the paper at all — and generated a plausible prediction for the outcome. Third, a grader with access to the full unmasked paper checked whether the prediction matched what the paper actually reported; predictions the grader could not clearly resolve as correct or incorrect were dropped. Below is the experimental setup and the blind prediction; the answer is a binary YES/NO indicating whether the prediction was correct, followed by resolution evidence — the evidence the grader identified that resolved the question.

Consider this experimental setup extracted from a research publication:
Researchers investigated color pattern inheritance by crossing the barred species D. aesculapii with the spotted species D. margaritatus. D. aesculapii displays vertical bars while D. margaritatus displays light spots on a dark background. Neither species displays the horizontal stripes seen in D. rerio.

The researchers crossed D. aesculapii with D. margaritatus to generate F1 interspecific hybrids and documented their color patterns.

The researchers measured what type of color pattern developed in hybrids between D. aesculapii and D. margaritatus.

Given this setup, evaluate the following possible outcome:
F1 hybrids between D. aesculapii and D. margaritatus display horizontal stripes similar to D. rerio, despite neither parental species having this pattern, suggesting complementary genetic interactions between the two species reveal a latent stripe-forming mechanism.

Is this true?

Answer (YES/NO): NO